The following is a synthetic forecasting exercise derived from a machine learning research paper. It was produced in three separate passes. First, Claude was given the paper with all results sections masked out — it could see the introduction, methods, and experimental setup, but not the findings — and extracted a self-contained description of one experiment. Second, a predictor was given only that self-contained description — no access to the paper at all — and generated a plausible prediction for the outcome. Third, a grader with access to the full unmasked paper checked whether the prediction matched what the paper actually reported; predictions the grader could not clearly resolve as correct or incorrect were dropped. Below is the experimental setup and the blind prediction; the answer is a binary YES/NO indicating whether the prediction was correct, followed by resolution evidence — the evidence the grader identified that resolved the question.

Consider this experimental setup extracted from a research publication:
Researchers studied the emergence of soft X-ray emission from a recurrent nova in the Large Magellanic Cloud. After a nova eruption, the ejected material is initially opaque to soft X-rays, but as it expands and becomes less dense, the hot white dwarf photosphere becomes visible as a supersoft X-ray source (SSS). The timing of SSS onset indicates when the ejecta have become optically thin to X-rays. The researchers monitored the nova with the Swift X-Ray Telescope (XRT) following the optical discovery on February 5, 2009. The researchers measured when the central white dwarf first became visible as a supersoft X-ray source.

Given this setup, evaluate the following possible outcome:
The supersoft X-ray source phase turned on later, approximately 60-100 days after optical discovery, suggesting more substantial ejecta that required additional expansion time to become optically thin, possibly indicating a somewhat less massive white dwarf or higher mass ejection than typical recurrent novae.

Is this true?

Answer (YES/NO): YES